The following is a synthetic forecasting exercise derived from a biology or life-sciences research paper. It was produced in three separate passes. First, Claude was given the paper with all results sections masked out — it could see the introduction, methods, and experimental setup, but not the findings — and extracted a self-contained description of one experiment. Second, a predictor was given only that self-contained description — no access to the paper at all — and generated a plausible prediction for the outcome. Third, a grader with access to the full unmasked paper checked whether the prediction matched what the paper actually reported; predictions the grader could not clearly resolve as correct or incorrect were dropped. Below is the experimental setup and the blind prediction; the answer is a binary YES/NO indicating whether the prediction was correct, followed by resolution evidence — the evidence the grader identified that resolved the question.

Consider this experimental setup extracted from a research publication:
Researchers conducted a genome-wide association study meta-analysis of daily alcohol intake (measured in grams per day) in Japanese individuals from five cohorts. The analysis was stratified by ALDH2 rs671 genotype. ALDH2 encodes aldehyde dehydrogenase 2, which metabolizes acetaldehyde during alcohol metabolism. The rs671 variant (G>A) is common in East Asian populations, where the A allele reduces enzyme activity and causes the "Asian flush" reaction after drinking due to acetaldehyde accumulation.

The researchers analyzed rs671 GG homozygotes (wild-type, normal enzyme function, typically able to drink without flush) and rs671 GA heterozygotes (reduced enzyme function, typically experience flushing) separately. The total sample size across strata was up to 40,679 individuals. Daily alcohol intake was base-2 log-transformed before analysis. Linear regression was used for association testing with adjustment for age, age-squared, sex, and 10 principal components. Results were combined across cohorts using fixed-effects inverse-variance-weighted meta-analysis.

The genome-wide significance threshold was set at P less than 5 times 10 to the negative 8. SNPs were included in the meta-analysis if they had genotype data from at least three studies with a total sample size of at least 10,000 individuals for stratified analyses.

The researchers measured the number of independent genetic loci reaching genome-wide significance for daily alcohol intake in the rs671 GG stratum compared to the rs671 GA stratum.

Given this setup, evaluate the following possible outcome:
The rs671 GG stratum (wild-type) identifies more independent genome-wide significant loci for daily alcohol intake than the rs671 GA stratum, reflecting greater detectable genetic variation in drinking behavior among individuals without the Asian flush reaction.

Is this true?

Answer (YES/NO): NO